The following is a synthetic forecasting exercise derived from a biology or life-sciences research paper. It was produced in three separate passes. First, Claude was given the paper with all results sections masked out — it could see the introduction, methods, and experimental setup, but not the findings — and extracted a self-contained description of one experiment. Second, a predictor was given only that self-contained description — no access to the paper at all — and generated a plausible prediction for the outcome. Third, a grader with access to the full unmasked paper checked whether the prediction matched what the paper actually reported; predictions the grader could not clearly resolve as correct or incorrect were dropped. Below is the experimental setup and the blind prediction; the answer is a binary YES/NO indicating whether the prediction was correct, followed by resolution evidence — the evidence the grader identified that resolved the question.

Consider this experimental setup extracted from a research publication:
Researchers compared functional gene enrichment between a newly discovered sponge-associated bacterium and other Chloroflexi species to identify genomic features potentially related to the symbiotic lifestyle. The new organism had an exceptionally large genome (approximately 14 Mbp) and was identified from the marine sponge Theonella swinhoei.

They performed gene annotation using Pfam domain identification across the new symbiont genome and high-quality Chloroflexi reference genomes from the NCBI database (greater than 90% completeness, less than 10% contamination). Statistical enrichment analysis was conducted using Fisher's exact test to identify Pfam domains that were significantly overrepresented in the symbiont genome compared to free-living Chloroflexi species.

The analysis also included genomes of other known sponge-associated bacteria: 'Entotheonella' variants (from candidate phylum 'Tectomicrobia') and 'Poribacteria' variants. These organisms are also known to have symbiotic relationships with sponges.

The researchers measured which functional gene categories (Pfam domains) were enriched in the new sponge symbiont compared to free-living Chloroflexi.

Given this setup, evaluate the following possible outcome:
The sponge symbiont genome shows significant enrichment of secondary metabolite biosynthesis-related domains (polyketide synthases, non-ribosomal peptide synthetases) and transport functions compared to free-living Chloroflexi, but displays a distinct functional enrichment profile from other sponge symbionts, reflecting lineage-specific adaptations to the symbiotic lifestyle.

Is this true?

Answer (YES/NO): NO